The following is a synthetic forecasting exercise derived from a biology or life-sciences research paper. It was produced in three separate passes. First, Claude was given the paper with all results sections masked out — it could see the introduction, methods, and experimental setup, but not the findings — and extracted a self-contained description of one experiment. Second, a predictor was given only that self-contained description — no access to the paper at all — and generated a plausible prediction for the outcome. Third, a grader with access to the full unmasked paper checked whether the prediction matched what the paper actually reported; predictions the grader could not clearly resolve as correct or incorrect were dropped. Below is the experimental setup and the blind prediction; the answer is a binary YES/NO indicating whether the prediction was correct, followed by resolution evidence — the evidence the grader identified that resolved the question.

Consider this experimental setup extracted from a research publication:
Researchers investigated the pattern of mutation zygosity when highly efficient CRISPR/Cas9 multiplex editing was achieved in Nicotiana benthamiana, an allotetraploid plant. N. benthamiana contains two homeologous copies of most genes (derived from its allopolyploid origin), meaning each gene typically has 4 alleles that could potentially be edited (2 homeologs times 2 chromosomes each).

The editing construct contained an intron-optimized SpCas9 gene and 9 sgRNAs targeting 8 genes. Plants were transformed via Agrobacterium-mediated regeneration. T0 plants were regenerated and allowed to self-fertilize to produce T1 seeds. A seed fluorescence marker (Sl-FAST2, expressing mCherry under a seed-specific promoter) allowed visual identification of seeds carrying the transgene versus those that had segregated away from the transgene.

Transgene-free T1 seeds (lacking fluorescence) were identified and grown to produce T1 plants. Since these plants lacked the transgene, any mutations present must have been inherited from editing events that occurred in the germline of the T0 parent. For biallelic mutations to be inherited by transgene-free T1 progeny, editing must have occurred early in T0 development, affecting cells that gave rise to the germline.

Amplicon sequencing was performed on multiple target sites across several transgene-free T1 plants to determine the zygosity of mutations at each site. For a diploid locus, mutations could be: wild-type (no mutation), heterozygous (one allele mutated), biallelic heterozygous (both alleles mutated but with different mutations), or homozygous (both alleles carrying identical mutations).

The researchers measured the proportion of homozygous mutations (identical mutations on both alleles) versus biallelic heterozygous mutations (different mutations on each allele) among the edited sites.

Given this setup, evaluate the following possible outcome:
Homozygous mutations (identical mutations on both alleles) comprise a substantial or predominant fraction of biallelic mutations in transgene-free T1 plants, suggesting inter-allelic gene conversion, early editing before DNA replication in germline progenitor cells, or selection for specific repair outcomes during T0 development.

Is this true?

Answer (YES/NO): YES